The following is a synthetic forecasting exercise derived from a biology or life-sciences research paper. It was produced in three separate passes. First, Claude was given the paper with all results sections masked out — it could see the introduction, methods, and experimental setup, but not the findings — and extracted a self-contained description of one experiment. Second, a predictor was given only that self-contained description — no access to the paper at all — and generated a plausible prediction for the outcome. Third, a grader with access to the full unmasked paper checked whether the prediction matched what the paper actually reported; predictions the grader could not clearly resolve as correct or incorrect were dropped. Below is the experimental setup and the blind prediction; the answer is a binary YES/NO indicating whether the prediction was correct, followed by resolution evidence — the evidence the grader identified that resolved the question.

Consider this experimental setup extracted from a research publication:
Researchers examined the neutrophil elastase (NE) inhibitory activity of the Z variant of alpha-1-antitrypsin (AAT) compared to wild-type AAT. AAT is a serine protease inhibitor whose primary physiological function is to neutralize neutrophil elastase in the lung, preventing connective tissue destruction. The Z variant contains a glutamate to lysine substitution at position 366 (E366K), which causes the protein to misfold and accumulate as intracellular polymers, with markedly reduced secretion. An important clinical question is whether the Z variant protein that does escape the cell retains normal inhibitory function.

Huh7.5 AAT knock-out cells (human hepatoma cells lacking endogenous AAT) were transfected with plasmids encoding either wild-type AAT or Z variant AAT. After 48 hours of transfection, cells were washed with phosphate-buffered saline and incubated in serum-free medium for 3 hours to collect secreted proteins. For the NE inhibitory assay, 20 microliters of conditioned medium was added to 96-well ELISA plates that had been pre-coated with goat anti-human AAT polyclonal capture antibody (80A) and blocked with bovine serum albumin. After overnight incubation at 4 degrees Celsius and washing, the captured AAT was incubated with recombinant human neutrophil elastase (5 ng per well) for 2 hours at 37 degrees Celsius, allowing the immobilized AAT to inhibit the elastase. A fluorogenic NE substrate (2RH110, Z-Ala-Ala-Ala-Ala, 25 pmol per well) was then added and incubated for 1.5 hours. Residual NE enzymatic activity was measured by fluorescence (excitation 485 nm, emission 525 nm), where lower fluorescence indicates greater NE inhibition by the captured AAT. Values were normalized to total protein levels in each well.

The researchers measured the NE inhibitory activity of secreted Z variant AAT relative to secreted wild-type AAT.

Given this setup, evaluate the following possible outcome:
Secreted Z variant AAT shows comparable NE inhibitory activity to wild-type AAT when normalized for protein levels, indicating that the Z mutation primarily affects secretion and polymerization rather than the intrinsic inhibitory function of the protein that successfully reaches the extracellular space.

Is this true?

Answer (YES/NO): NO